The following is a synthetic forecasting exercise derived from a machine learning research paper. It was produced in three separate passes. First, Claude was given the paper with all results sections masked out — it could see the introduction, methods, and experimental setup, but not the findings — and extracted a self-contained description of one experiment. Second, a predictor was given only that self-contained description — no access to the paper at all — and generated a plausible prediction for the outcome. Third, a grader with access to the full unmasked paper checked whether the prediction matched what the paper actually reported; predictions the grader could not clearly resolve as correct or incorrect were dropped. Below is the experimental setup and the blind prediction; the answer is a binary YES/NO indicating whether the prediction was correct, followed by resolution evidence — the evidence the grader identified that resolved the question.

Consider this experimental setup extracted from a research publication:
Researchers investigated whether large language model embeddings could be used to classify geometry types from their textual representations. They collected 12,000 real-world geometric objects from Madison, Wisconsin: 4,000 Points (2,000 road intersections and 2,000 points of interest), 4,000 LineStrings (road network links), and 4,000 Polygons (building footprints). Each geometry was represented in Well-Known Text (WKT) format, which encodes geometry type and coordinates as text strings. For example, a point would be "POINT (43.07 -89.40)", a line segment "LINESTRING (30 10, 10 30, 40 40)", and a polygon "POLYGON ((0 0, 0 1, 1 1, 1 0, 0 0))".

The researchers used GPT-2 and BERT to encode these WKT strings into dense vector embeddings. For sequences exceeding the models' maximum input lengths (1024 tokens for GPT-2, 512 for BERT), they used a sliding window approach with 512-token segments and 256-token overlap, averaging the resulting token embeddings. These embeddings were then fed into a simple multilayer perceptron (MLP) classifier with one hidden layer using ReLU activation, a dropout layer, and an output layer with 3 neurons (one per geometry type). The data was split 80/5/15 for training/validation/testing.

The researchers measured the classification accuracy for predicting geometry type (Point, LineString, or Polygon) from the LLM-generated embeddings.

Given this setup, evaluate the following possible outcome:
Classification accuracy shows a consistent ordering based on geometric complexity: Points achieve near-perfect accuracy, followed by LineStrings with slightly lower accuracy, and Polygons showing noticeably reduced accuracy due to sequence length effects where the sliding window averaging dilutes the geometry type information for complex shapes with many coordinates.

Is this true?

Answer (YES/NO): NO